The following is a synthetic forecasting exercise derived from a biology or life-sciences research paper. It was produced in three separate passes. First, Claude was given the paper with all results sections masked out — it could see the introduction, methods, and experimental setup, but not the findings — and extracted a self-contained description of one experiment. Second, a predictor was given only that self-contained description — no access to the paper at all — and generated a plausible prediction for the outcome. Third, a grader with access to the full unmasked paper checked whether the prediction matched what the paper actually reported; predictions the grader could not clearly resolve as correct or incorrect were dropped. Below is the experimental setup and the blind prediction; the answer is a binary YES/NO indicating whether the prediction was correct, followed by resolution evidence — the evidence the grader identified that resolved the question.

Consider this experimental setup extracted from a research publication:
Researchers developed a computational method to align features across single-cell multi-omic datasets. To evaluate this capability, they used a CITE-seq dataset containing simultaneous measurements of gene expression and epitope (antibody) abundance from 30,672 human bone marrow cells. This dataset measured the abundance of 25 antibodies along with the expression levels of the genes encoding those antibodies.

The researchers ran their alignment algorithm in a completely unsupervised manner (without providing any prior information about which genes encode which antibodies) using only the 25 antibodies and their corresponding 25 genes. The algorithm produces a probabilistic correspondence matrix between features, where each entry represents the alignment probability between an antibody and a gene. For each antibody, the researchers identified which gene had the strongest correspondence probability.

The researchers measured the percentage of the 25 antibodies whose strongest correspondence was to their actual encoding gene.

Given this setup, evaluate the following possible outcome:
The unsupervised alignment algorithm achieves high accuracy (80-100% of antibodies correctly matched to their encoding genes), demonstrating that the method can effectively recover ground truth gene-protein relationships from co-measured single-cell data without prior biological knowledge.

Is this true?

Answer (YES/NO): NO